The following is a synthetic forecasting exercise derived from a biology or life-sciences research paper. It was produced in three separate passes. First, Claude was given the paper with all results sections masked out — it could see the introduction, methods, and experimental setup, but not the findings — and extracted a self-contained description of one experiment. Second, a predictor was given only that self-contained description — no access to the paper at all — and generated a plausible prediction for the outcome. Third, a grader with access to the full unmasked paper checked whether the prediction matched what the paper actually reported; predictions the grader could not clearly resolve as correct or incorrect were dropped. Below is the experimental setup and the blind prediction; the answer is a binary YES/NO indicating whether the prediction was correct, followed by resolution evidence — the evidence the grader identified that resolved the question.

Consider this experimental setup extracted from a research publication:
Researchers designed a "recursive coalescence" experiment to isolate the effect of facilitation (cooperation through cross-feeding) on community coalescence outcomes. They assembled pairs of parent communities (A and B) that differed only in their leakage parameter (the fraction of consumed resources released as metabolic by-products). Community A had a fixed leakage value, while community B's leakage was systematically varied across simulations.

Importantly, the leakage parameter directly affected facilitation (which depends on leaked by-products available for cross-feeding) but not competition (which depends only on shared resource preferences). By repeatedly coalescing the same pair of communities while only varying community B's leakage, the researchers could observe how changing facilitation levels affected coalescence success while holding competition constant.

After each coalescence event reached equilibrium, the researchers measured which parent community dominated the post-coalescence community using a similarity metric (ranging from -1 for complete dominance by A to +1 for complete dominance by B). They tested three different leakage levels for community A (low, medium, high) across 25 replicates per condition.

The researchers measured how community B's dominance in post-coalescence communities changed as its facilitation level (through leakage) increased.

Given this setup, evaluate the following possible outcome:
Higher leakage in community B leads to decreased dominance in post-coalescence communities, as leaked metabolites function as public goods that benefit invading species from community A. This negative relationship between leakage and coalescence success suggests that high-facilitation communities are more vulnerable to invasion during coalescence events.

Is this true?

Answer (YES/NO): NO